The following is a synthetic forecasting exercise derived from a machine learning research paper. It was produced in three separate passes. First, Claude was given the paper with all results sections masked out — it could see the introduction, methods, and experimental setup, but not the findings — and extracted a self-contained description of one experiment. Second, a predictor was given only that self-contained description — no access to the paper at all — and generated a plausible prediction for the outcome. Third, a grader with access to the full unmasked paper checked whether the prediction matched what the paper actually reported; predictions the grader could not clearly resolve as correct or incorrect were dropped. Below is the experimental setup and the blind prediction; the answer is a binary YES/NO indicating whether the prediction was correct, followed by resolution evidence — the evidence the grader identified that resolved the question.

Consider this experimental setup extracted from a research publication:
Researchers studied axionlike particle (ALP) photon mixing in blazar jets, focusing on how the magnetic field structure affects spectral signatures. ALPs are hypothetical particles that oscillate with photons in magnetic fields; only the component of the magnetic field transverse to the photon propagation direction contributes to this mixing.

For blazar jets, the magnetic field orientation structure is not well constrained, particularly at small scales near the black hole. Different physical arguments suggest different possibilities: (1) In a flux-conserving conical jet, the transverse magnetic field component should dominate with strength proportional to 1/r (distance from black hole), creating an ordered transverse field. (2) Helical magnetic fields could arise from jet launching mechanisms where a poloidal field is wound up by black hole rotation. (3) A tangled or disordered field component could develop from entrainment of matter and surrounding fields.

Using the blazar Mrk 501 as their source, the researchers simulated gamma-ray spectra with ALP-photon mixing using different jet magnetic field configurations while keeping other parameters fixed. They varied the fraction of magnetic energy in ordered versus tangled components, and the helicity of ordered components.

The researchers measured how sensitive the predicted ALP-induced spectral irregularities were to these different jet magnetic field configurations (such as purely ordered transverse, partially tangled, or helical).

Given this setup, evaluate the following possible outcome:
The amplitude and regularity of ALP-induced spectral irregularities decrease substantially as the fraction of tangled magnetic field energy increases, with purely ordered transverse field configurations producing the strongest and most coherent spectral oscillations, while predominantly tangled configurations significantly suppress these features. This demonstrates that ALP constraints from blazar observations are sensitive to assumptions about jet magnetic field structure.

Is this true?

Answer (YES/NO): NO